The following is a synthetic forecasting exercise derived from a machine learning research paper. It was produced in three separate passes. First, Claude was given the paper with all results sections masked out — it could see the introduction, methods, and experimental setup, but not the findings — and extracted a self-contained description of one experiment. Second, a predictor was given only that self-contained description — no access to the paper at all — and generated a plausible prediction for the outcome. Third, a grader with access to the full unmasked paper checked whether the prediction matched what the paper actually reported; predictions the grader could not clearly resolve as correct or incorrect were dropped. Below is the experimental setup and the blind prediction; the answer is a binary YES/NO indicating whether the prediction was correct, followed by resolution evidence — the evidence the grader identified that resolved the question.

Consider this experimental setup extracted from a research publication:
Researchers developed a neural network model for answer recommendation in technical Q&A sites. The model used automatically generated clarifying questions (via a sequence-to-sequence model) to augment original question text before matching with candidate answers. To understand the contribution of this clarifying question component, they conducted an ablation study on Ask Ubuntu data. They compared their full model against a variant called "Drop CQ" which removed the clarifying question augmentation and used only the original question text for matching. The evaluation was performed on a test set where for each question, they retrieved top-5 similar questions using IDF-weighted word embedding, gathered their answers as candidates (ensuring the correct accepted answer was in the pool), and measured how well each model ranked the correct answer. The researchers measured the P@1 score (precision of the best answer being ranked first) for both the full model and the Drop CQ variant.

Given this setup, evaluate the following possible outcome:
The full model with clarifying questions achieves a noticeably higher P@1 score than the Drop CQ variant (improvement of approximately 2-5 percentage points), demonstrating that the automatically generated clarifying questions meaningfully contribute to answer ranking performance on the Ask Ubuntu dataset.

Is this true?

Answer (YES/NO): NO